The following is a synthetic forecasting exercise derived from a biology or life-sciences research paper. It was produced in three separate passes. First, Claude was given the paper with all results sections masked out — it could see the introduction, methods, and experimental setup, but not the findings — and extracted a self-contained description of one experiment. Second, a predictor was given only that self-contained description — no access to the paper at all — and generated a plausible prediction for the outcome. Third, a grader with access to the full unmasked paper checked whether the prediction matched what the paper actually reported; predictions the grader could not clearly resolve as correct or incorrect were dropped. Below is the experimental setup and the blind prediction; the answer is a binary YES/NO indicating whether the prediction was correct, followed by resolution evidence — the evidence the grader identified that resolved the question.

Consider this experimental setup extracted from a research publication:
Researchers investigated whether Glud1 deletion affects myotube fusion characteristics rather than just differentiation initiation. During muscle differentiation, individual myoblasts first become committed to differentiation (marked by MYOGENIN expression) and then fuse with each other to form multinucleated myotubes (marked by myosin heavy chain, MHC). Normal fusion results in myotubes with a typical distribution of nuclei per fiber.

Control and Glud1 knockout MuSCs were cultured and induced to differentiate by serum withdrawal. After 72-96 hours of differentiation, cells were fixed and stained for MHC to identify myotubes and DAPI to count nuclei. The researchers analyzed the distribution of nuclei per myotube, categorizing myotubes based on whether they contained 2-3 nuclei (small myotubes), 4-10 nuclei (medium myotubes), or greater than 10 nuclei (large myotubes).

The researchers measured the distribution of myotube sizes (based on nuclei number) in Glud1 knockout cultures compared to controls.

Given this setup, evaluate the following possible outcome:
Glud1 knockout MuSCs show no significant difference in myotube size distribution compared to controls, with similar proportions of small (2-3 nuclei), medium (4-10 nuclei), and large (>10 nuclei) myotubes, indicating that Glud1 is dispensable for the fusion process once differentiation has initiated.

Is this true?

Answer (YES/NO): NO